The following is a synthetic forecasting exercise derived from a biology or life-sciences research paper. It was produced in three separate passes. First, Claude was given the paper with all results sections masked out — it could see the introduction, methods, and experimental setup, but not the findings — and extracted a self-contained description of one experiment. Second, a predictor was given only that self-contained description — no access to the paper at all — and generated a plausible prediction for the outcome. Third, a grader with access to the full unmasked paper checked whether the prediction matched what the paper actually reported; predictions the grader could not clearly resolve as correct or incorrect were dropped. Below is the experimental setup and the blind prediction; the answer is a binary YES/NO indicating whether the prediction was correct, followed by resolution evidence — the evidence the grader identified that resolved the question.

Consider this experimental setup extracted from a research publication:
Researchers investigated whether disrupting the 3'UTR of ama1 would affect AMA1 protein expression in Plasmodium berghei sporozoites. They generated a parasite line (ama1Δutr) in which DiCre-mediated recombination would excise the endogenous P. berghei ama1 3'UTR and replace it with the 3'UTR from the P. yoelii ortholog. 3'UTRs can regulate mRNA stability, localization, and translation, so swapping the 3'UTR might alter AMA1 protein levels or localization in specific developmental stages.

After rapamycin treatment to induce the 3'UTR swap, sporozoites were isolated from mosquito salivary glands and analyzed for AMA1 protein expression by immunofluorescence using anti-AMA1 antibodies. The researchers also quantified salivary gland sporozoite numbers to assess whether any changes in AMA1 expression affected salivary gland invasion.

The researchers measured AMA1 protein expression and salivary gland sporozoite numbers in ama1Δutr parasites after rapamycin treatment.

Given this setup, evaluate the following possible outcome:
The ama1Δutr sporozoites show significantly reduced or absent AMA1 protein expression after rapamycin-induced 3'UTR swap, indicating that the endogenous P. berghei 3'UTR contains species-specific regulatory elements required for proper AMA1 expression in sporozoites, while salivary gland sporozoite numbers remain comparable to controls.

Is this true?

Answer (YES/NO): NO